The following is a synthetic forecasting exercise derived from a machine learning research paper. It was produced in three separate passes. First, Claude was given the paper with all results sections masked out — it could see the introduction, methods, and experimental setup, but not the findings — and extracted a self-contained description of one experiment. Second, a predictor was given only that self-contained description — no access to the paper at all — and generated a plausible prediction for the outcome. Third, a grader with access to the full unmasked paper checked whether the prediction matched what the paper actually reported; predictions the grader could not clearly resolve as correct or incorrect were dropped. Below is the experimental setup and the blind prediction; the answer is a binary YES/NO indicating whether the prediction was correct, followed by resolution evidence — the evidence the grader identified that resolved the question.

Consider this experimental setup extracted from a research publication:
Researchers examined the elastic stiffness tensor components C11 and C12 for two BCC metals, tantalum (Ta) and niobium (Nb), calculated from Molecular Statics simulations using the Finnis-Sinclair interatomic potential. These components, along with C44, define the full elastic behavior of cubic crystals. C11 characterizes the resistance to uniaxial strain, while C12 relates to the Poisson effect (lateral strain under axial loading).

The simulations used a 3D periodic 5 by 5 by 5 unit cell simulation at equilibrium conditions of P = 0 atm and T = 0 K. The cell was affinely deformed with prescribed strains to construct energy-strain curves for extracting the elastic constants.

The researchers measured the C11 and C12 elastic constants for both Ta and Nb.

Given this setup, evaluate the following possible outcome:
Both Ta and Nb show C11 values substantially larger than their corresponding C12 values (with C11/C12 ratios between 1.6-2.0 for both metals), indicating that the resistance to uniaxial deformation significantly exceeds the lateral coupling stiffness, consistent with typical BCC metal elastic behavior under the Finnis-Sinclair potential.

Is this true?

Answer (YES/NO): YES